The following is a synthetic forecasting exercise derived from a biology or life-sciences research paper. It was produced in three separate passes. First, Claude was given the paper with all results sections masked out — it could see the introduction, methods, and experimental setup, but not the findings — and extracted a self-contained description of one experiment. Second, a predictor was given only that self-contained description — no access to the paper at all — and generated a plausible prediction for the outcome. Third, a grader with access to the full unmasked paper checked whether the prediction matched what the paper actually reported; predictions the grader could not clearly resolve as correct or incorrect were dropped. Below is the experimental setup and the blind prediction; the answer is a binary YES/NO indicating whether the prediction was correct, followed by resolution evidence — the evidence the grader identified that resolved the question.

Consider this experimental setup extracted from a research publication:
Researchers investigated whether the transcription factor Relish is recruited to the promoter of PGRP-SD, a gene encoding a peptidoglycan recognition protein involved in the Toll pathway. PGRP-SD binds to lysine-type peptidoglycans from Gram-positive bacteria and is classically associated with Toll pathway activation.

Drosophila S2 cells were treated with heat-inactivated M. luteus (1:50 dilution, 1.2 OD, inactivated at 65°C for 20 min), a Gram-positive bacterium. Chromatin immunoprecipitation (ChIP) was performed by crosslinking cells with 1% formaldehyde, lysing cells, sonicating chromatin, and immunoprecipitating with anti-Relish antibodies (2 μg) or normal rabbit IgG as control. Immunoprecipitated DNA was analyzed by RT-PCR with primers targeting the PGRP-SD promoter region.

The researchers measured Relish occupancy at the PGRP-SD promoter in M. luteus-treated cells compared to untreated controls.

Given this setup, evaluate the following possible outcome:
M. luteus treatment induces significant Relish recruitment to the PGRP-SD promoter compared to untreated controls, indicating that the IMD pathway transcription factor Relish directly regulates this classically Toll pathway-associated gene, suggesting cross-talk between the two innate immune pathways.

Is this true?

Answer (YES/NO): YES